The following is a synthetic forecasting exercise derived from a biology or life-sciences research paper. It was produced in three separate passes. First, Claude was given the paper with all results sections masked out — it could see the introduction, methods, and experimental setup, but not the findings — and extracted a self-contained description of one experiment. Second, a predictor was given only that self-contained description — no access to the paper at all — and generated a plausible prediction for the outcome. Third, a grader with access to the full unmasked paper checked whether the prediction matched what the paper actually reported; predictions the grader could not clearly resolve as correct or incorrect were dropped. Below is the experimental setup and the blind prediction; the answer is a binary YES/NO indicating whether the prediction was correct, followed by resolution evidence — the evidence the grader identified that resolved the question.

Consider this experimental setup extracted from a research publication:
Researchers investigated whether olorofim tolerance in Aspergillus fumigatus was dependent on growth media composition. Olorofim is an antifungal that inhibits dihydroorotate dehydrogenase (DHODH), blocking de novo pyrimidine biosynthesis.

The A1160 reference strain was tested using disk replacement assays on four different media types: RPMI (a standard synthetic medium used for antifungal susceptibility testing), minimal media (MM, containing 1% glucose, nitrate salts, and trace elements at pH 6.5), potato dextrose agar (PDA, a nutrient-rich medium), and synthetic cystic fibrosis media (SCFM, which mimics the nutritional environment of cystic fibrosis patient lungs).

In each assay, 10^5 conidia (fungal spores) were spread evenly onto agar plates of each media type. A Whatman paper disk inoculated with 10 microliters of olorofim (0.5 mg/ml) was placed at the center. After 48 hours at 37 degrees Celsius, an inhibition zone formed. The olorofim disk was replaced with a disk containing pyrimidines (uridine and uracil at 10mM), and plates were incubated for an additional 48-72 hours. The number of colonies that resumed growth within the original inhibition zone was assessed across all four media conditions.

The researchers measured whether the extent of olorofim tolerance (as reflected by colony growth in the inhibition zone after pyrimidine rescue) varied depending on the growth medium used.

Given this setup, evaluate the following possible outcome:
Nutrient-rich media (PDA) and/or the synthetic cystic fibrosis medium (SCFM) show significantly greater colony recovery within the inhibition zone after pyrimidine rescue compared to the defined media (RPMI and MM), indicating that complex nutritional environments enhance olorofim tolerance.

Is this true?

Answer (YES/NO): NO